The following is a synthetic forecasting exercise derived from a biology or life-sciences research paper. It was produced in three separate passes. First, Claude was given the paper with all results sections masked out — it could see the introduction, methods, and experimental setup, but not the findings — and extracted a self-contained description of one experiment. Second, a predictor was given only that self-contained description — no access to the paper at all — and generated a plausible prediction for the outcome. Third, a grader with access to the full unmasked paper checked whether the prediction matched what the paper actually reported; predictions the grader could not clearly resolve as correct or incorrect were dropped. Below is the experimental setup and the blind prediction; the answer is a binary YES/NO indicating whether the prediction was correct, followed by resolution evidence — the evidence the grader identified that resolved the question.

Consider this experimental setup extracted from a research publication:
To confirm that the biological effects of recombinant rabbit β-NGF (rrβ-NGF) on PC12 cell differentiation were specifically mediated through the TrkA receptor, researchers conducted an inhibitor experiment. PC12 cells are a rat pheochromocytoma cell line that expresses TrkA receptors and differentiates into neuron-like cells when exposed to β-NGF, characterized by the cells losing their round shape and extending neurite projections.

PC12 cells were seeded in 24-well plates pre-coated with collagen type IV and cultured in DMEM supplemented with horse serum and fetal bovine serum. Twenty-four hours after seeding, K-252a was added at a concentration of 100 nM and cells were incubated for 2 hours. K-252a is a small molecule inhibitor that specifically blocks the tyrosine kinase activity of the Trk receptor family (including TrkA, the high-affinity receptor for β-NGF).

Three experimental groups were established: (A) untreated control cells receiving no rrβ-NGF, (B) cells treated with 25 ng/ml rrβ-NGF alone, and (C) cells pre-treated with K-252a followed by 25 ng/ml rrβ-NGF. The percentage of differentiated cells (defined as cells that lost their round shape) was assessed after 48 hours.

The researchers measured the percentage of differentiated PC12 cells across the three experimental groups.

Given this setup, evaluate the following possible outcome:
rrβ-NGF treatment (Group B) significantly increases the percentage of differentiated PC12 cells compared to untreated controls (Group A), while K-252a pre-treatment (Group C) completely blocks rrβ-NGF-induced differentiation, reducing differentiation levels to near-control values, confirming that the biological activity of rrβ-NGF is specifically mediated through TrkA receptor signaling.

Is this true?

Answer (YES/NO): YES